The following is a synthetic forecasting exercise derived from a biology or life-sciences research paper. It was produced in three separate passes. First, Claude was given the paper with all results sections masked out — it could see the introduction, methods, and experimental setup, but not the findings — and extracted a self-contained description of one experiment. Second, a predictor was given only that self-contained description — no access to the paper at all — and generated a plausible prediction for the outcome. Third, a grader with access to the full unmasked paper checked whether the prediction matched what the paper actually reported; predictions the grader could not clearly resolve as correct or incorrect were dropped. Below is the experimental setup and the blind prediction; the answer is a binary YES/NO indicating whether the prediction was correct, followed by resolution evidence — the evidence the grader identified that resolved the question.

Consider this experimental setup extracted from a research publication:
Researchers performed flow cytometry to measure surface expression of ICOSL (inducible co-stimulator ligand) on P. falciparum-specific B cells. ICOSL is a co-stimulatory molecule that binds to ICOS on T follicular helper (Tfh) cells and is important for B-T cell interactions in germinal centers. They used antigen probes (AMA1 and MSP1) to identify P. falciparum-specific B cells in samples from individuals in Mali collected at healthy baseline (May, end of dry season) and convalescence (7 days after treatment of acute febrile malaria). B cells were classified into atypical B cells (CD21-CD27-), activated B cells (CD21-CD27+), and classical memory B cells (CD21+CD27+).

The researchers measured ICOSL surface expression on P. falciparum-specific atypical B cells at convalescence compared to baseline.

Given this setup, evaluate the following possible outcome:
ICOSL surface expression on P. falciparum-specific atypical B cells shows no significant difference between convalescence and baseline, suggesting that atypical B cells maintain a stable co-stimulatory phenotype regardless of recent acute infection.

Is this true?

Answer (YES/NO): NO